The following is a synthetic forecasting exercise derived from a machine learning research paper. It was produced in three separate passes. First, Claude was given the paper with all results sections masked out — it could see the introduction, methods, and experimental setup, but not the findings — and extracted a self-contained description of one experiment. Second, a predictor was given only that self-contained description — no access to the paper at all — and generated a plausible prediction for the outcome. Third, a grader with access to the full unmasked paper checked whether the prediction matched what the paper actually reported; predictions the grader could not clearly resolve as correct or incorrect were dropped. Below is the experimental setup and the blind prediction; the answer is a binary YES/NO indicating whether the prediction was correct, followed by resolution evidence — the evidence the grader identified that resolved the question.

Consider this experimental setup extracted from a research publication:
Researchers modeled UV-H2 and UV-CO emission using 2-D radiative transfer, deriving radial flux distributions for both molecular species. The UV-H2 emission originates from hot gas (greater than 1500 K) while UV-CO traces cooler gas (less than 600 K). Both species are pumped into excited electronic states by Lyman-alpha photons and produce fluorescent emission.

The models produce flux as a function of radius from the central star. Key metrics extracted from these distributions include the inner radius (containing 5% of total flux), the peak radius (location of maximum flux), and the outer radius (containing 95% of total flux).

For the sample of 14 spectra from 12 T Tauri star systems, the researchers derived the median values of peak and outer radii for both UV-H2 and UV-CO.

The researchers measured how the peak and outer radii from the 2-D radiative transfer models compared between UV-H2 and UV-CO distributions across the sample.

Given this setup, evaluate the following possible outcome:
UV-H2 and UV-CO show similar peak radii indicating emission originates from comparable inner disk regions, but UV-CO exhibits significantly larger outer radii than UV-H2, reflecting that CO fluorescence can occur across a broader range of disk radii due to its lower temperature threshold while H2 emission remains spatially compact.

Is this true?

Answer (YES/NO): NO